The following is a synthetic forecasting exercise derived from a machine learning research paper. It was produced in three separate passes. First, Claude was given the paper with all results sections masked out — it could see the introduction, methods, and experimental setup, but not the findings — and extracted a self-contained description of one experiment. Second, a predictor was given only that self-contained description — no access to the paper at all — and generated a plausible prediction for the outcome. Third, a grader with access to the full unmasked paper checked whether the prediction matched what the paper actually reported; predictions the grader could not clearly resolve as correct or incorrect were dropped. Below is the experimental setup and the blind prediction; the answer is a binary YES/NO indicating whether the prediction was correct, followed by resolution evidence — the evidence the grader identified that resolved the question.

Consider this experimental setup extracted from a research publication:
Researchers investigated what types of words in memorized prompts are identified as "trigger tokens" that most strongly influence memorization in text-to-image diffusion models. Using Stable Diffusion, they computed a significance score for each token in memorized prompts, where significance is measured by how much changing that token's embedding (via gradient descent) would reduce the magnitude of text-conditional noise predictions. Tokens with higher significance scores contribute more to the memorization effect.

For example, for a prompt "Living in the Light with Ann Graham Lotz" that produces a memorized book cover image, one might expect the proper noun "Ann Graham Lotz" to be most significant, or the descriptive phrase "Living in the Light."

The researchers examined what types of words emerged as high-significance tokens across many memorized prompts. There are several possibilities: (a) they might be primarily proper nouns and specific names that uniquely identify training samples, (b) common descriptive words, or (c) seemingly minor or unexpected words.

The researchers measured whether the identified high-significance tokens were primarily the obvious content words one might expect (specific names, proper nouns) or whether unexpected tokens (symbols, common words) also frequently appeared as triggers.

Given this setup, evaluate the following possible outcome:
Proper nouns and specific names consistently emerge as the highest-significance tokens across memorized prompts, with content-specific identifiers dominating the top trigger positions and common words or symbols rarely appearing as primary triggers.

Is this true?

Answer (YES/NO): NO